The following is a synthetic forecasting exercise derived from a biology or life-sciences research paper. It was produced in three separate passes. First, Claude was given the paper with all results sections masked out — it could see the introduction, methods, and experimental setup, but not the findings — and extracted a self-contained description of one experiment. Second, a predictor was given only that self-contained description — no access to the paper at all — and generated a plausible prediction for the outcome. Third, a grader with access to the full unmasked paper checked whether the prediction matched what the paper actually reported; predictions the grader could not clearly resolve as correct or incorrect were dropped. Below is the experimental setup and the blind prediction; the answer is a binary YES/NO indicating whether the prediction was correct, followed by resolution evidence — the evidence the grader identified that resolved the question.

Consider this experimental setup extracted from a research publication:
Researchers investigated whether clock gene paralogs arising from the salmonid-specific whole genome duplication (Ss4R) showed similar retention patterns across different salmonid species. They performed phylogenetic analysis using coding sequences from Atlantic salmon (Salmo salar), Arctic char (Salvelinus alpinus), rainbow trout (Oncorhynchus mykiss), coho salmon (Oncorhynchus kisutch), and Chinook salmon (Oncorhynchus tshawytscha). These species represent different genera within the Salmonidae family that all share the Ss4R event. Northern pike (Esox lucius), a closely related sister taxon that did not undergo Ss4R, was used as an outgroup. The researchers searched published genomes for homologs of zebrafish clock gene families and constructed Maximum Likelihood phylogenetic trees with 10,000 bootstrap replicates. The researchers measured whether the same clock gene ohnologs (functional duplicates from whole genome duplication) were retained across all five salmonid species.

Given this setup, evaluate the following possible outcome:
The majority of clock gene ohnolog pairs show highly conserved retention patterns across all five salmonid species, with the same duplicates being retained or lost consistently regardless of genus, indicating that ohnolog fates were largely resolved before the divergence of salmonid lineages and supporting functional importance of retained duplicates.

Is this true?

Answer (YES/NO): NO